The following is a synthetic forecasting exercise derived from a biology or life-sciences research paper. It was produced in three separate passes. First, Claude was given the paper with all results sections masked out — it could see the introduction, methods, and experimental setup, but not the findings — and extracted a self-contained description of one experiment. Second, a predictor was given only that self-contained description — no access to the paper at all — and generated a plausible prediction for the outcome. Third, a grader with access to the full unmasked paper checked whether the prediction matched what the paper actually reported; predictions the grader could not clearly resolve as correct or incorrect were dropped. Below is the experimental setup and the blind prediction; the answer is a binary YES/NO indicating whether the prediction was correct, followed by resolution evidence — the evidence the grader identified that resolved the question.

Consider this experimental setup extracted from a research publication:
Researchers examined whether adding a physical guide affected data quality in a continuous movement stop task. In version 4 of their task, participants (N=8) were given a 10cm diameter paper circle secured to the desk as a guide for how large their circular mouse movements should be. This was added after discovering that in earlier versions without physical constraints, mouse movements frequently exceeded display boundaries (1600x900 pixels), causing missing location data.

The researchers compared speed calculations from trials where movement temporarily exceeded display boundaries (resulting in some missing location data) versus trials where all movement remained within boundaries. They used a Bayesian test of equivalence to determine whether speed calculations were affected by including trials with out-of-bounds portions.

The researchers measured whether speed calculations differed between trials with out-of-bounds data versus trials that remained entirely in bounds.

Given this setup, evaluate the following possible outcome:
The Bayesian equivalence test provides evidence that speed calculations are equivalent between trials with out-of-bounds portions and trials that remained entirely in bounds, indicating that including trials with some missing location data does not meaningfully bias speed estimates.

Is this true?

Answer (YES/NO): YES